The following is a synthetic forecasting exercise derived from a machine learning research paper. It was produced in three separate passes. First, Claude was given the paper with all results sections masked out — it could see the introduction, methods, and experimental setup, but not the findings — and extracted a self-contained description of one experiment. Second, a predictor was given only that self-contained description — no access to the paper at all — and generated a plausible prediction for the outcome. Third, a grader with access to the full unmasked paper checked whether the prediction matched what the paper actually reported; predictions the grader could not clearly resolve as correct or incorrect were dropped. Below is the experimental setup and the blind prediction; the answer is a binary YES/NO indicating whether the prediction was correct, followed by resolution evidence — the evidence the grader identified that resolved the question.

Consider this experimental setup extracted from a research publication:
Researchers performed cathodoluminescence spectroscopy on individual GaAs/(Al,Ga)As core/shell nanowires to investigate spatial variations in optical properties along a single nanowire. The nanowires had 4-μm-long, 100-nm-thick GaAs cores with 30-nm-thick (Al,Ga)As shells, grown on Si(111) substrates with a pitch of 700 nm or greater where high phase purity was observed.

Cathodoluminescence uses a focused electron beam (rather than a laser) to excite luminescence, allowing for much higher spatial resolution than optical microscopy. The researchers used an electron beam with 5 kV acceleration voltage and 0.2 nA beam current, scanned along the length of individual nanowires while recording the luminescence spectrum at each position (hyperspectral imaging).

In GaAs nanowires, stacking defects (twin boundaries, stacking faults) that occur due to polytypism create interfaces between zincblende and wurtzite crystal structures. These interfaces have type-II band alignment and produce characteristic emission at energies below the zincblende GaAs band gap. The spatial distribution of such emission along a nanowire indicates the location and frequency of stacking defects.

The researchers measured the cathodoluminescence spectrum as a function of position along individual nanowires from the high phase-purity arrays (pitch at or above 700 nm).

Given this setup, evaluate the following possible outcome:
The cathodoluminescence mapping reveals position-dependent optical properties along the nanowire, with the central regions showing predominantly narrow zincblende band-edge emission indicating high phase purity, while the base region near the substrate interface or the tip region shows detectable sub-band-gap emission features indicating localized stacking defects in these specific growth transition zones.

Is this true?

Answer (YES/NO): NO